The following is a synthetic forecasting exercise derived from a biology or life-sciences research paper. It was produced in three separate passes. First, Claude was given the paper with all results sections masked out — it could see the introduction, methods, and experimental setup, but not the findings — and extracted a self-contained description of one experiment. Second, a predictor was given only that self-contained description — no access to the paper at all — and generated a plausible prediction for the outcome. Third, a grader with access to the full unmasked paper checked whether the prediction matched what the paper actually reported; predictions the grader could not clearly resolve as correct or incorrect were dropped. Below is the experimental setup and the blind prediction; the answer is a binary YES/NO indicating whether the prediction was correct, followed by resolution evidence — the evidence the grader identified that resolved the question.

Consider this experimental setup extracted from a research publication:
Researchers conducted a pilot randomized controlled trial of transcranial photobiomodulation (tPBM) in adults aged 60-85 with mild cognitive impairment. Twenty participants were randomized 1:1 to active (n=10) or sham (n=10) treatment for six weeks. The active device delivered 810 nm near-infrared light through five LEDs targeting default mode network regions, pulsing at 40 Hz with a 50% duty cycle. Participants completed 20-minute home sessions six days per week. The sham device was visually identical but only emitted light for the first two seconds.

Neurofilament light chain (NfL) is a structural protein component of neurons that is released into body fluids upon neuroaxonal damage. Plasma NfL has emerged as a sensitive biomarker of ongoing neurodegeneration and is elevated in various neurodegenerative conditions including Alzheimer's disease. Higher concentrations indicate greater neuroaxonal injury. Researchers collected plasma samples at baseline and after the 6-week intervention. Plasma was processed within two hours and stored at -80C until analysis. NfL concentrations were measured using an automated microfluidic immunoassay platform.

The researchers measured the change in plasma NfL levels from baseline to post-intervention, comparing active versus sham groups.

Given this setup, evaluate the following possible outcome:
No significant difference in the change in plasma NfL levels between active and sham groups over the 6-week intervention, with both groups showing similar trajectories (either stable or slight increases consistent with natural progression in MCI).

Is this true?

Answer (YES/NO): YES